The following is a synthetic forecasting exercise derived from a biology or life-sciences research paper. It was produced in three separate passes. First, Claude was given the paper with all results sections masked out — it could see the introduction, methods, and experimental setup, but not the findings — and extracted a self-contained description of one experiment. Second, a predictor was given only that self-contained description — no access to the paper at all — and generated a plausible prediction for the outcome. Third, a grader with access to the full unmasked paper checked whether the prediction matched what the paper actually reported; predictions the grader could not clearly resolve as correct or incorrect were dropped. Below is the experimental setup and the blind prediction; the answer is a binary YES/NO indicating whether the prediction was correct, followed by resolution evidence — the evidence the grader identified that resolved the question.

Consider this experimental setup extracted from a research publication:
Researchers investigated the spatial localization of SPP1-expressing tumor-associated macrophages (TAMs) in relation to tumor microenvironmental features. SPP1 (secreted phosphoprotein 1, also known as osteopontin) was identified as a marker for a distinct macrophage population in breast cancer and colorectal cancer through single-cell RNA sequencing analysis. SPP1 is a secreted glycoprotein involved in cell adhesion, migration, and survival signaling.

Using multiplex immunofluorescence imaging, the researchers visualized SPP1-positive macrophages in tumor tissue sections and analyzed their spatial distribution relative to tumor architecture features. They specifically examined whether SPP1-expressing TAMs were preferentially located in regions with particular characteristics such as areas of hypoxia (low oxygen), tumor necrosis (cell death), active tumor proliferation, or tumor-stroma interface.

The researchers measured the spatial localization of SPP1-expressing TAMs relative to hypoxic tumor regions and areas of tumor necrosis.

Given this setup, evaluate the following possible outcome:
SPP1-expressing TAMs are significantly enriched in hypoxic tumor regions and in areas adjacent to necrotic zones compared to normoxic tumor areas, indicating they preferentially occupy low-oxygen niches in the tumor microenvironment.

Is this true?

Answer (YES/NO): YES